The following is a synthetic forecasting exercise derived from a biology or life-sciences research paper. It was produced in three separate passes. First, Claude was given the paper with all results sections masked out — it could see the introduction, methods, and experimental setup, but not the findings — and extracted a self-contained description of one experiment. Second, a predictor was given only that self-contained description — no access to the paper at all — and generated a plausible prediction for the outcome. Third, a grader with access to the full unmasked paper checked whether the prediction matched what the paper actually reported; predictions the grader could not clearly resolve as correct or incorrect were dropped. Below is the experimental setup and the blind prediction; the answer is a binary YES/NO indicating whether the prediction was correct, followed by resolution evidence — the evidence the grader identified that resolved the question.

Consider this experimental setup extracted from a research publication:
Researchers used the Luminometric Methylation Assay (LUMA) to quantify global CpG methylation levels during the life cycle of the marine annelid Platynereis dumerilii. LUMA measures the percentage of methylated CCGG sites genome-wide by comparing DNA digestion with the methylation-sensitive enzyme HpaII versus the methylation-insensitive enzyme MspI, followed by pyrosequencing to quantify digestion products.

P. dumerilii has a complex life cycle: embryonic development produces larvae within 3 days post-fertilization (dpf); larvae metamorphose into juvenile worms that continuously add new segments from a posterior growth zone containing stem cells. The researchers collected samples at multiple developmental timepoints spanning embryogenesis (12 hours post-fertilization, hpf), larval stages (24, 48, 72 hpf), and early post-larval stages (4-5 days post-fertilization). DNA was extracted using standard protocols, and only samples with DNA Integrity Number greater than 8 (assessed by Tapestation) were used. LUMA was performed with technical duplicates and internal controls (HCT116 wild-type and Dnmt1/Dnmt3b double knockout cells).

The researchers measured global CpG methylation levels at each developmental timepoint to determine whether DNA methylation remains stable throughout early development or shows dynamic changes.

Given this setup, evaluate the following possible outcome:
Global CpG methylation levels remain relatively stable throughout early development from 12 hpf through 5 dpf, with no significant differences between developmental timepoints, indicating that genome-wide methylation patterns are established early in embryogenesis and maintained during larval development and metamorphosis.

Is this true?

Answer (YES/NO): NO